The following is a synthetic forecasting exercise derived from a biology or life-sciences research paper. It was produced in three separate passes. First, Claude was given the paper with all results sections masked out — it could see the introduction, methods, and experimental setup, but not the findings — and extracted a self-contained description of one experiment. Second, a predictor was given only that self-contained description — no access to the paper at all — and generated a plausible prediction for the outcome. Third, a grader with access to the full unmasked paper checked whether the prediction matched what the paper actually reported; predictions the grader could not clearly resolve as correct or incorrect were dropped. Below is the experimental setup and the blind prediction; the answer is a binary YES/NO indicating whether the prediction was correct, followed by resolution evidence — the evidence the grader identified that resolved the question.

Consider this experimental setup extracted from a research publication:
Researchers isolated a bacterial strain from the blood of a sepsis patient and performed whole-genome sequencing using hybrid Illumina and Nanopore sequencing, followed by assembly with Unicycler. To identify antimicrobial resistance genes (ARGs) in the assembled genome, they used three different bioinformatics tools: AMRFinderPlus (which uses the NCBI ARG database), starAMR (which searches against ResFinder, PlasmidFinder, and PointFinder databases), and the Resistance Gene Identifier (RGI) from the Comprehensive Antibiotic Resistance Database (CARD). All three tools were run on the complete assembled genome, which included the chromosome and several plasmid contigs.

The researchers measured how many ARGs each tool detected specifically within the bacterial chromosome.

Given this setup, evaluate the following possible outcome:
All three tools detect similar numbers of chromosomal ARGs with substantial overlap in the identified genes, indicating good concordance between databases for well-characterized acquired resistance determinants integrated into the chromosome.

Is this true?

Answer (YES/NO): NO